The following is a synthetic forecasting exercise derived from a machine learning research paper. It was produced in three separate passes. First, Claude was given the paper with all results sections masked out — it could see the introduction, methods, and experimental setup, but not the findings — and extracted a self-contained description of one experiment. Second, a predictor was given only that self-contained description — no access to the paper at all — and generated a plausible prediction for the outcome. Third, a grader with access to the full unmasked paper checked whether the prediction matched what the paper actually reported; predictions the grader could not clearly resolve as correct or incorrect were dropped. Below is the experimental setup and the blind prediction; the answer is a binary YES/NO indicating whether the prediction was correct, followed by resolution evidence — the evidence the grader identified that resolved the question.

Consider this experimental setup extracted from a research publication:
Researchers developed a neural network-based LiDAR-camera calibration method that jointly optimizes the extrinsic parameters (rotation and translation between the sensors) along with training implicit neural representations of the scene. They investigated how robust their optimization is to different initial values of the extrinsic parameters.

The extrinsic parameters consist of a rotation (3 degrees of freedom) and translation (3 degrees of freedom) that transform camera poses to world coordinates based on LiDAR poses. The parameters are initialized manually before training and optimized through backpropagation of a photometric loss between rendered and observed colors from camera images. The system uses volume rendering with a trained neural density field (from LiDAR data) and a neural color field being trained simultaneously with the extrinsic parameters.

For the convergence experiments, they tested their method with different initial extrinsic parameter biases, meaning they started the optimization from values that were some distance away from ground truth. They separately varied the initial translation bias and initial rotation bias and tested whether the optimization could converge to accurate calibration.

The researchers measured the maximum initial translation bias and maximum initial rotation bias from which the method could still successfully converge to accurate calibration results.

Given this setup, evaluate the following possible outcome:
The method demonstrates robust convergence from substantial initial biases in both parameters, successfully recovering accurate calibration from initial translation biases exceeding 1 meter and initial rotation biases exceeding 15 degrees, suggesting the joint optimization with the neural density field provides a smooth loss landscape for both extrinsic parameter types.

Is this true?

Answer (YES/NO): NO